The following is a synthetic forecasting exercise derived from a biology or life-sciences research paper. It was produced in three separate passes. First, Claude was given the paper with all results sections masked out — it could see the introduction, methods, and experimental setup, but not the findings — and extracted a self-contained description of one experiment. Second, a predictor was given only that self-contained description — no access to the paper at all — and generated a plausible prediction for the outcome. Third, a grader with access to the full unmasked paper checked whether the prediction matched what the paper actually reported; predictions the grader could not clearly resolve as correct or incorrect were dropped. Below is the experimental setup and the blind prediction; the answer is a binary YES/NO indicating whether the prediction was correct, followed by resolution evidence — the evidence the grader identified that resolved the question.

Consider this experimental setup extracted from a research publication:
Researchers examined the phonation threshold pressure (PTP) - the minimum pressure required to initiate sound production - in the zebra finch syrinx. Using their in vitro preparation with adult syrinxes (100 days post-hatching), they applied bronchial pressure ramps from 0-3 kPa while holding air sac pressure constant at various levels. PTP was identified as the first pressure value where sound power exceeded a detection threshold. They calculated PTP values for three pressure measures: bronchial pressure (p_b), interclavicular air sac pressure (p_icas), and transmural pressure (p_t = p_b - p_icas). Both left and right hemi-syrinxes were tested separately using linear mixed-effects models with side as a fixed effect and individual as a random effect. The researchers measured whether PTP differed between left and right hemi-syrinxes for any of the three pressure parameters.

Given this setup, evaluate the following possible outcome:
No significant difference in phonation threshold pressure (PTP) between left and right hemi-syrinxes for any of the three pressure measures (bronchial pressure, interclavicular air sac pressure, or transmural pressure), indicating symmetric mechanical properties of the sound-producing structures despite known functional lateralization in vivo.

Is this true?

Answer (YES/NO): YES